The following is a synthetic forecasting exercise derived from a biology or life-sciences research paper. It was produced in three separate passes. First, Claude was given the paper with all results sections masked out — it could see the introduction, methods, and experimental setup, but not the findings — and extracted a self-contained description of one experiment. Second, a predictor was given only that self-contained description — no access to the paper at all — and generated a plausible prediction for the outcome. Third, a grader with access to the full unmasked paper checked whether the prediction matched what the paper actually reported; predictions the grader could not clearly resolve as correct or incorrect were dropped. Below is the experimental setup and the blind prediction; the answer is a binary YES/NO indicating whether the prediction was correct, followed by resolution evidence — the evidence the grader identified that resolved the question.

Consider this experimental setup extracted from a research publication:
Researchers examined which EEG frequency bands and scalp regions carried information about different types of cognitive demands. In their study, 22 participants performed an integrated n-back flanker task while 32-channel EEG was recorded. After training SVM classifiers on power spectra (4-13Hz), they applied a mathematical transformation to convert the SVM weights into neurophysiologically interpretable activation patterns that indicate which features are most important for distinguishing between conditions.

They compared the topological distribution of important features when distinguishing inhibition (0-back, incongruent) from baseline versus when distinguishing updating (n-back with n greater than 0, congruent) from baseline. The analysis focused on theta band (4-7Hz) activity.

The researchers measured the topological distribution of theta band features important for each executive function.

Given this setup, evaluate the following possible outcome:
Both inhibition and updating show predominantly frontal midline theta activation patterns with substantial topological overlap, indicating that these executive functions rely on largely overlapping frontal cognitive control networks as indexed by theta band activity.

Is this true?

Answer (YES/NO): NO